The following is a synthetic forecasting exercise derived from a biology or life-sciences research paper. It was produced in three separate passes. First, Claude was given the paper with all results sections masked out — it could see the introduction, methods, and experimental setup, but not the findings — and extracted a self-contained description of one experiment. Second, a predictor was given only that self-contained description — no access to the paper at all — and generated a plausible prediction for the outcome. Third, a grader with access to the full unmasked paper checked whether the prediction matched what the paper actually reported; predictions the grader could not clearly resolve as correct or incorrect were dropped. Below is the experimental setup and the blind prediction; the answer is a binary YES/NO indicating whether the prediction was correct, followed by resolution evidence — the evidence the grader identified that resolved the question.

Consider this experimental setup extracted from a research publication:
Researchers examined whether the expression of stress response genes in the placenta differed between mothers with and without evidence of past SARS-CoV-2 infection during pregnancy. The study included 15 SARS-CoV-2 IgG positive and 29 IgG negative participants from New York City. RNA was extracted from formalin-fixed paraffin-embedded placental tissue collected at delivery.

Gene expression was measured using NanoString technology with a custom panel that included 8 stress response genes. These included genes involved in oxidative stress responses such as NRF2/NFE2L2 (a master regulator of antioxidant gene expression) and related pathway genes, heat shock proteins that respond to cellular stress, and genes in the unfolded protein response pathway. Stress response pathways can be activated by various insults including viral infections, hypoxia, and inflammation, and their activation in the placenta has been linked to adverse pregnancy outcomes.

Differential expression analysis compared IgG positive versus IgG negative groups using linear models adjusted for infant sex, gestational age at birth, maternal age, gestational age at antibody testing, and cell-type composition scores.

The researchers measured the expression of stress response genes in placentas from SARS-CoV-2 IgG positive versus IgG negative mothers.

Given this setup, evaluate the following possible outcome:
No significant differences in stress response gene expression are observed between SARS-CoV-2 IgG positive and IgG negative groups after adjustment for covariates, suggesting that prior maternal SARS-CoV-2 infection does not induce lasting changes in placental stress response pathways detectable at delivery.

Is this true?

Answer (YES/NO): YES